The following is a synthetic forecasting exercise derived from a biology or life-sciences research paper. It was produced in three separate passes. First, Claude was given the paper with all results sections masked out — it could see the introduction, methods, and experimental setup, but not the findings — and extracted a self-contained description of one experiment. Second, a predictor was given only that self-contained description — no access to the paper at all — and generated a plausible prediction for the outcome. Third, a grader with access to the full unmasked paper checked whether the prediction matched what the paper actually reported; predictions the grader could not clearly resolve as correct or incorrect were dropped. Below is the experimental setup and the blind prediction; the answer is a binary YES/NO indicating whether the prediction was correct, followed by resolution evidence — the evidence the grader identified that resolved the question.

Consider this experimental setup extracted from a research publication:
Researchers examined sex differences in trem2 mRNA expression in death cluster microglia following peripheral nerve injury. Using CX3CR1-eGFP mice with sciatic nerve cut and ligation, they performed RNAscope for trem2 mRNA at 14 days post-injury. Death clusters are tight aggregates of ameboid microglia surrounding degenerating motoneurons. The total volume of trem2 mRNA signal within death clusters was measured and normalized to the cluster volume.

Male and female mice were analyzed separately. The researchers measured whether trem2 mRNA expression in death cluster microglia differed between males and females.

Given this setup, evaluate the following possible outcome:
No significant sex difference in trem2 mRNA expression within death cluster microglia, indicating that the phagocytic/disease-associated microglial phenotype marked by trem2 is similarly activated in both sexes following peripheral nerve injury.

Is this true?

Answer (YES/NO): NO